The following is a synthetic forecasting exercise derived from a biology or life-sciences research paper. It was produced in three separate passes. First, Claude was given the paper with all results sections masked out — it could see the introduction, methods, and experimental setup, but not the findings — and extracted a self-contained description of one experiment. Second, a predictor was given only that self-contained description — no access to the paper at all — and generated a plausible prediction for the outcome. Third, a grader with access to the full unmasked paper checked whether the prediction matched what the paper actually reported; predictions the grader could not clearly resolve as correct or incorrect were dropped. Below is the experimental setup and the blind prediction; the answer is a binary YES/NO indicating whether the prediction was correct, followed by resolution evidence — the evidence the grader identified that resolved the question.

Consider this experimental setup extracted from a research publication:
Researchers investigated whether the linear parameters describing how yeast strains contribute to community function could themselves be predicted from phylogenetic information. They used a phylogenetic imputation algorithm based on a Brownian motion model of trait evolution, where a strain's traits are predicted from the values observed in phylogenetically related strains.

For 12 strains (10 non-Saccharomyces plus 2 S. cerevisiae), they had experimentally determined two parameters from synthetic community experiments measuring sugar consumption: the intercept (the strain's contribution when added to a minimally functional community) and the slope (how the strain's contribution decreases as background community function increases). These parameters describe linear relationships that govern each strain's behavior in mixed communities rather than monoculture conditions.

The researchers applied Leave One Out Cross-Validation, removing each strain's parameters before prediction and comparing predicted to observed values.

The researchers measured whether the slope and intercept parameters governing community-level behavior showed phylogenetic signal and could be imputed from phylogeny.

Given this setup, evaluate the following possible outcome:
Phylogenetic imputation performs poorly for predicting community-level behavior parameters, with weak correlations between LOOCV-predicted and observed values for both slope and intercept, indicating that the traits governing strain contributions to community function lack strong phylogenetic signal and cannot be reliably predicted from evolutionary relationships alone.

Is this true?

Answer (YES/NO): NO